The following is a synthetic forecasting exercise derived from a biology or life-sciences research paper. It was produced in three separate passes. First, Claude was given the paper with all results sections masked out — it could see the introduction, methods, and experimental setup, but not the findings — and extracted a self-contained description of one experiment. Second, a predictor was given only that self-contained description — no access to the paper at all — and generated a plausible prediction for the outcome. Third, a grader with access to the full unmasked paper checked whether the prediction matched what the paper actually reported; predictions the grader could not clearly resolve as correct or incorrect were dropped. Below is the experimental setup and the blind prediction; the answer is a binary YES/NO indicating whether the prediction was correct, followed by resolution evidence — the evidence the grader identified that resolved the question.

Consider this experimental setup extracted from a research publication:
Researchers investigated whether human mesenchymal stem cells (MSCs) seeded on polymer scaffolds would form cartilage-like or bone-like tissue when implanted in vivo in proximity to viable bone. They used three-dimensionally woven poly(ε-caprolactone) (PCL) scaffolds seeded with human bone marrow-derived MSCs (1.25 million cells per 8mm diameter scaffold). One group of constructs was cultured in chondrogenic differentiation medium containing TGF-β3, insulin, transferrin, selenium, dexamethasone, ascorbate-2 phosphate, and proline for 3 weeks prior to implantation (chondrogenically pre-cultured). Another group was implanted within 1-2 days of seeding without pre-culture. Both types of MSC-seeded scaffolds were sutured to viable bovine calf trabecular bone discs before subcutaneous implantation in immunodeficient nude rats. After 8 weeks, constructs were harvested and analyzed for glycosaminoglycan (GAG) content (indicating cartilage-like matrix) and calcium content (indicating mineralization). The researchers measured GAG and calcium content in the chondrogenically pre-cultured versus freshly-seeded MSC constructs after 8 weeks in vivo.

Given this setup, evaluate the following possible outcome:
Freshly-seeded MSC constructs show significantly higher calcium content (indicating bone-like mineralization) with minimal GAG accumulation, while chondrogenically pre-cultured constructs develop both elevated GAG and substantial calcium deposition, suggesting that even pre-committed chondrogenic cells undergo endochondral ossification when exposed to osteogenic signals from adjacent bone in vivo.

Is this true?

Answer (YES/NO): NO